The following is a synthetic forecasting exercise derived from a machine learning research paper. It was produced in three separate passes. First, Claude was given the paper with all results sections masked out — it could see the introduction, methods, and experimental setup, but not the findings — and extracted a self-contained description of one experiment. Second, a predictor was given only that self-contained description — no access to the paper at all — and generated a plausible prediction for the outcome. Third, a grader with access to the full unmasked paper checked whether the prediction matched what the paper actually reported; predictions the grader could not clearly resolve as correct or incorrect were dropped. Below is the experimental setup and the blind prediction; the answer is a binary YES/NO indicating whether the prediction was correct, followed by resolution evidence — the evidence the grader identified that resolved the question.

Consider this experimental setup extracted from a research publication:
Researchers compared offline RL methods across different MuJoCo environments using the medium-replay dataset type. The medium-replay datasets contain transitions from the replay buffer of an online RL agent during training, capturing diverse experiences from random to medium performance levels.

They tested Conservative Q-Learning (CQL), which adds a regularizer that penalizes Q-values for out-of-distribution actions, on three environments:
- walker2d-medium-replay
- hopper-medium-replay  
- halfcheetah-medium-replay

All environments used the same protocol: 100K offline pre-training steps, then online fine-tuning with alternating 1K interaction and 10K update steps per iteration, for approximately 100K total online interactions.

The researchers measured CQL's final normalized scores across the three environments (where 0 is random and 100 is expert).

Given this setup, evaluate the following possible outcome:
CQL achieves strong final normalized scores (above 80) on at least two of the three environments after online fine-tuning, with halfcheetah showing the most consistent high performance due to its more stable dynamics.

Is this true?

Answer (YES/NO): NO